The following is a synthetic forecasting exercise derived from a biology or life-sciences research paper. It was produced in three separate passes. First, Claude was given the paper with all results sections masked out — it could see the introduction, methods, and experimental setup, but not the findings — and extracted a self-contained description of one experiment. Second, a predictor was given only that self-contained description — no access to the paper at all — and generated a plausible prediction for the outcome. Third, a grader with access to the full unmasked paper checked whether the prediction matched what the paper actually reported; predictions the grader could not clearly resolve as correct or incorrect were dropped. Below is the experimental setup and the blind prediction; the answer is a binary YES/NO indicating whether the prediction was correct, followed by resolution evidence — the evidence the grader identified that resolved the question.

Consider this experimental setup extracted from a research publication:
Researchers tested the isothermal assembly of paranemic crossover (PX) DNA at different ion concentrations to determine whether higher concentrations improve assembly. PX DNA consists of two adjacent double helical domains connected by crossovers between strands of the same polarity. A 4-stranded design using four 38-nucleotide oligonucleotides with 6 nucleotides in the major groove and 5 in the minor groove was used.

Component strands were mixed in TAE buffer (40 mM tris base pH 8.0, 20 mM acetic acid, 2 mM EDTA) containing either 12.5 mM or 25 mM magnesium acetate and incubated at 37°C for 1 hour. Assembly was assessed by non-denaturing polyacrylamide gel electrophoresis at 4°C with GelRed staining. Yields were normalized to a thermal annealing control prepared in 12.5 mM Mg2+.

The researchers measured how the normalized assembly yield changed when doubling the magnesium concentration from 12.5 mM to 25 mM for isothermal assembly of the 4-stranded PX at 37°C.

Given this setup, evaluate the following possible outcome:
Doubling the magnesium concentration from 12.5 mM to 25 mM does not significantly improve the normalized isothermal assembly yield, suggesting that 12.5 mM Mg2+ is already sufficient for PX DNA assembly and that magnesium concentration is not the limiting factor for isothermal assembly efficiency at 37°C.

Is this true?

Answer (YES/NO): NO